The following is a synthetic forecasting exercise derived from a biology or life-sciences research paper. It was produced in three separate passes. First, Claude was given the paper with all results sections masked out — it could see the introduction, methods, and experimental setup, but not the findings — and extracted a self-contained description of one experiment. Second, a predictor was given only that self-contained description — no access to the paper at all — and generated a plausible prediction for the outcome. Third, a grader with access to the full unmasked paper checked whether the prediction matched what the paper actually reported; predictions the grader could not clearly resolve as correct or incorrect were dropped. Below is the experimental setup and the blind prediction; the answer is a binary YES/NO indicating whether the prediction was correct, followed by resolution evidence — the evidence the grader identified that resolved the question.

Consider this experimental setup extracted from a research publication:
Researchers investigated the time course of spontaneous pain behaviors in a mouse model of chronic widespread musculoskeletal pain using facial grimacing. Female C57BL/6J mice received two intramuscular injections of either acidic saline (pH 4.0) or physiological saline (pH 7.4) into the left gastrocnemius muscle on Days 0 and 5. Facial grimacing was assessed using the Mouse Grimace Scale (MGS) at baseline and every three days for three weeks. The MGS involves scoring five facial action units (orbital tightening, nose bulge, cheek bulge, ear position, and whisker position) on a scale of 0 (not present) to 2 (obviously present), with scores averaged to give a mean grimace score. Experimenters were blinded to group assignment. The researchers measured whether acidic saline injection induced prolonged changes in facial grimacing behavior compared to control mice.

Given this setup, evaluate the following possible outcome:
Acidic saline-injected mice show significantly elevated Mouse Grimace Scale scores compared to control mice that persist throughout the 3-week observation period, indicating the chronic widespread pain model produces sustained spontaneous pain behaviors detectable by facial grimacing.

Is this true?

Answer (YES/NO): YES